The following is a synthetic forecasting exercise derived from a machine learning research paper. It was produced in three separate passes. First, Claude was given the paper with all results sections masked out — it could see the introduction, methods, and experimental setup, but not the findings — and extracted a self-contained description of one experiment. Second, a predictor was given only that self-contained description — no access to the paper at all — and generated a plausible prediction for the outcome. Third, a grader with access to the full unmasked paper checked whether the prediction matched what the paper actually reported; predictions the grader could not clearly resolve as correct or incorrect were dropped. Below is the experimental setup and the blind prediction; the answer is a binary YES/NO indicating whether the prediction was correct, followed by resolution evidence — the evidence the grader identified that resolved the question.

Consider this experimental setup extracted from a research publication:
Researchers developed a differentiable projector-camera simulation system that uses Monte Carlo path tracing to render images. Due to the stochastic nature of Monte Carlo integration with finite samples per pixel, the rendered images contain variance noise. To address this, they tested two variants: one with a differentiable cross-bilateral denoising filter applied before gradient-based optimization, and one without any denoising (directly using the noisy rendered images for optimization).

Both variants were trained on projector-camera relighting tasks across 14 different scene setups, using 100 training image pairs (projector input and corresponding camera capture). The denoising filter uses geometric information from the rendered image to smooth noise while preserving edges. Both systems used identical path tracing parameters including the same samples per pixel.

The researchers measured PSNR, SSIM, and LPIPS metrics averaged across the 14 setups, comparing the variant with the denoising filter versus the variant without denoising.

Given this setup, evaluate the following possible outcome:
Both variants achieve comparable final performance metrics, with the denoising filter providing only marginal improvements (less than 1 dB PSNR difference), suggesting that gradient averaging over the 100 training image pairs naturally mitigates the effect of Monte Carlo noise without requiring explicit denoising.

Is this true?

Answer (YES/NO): NO